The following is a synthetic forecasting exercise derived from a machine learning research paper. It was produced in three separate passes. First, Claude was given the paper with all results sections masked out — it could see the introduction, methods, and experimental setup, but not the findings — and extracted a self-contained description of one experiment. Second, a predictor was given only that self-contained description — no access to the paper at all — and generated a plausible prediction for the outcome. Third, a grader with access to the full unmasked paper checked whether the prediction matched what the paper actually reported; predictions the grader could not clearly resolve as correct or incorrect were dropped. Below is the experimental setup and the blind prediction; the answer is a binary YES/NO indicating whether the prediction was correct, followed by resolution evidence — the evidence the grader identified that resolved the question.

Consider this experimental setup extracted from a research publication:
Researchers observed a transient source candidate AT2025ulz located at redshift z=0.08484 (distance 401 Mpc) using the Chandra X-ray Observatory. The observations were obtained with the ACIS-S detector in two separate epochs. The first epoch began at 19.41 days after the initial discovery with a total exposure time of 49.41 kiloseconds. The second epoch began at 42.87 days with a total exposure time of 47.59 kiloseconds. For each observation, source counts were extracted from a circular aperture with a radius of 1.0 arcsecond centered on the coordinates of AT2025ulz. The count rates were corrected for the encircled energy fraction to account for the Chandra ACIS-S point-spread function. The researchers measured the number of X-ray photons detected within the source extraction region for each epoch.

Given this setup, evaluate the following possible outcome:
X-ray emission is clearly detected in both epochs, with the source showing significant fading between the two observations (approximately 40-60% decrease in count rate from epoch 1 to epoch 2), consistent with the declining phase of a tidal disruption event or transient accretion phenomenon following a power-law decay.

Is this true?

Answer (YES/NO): NO